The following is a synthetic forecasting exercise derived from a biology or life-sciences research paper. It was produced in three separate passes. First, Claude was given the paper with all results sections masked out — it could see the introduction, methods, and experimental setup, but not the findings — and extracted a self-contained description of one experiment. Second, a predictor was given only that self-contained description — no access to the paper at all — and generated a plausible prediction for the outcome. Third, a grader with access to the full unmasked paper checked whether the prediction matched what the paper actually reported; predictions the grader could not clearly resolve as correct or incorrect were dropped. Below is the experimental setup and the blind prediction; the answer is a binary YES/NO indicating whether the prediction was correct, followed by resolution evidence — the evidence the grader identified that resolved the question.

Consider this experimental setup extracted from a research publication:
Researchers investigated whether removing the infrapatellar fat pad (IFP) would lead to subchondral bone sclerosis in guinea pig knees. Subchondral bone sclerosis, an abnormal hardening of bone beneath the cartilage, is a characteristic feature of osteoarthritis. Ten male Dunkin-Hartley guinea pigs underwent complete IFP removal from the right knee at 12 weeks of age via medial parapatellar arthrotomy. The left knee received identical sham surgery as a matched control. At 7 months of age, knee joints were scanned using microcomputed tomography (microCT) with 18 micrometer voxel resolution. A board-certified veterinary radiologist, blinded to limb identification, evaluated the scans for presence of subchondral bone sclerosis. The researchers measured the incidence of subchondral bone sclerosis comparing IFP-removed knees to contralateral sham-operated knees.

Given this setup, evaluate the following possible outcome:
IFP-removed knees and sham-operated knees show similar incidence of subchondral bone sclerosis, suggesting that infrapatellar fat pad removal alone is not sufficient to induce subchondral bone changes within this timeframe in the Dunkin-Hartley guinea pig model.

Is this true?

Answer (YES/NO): NO